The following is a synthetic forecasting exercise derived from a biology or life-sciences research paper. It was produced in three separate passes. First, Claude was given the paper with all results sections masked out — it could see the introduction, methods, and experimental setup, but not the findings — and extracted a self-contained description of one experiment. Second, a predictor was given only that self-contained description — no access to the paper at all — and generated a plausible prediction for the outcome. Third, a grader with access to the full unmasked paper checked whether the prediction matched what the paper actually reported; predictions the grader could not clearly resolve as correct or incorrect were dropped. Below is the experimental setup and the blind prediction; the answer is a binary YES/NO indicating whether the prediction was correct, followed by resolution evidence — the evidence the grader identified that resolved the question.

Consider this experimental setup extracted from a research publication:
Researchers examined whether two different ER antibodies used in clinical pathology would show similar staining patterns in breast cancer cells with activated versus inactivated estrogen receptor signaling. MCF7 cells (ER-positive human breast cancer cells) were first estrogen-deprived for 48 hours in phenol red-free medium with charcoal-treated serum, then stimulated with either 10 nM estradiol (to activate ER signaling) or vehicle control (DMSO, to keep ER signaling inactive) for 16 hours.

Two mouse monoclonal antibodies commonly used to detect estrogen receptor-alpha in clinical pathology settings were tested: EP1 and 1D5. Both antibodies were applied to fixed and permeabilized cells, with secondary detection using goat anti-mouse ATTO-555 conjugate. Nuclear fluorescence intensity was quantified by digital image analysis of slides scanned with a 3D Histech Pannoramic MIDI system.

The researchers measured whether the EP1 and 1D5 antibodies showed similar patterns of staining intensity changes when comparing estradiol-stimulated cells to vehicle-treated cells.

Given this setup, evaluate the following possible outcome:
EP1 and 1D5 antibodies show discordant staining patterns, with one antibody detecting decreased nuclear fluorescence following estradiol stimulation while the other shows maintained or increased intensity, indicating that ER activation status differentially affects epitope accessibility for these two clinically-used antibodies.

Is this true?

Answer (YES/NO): NO